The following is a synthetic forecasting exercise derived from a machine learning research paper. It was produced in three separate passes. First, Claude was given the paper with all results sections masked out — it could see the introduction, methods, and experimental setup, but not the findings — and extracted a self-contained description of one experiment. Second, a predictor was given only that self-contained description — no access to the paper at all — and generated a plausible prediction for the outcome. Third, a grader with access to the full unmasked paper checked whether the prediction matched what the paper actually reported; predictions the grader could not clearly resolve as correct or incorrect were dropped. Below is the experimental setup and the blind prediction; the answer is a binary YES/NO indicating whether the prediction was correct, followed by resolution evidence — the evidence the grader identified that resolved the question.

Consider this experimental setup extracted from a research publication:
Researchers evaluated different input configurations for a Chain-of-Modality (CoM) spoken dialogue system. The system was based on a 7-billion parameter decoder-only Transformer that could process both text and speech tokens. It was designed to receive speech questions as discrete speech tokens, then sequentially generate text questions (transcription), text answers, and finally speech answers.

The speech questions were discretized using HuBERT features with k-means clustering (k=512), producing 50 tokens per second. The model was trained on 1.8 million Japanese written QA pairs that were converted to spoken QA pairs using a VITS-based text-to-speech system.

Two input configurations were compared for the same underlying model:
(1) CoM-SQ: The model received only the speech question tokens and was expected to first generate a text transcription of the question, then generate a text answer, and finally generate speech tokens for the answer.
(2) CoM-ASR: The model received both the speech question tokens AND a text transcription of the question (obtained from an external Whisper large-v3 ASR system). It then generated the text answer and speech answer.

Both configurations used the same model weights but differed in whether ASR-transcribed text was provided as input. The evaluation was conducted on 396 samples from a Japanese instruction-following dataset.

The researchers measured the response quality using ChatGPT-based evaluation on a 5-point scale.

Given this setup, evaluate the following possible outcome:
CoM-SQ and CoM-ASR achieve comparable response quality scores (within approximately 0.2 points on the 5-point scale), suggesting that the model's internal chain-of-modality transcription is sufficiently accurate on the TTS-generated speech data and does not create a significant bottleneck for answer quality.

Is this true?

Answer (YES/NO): NO